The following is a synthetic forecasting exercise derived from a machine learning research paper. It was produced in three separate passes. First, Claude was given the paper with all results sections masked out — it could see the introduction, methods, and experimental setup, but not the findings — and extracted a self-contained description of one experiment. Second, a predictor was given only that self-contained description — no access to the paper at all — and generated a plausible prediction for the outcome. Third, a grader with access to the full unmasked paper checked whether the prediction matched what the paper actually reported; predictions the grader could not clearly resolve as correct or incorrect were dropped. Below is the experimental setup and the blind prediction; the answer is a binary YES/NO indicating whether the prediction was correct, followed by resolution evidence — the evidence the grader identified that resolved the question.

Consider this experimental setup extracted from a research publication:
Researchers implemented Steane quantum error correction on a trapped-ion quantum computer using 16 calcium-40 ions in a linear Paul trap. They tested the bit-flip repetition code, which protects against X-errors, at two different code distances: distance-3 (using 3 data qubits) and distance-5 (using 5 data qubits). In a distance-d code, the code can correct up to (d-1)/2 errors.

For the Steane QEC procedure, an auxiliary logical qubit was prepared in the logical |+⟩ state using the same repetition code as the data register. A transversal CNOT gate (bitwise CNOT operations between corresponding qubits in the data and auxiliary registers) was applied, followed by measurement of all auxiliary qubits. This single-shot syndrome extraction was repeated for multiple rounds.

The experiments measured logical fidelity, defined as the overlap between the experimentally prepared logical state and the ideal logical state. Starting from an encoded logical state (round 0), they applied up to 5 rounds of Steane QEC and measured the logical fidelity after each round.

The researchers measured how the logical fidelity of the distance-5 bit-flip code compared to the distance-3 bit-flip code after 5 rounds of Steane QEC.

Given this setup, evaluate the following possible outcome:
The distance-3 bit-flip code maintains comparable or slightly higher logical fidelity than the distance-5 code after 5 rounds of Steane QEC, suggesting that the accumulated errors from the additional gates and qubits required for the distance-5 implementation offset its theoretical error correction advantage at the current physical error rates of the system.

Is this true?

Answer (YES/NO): NO